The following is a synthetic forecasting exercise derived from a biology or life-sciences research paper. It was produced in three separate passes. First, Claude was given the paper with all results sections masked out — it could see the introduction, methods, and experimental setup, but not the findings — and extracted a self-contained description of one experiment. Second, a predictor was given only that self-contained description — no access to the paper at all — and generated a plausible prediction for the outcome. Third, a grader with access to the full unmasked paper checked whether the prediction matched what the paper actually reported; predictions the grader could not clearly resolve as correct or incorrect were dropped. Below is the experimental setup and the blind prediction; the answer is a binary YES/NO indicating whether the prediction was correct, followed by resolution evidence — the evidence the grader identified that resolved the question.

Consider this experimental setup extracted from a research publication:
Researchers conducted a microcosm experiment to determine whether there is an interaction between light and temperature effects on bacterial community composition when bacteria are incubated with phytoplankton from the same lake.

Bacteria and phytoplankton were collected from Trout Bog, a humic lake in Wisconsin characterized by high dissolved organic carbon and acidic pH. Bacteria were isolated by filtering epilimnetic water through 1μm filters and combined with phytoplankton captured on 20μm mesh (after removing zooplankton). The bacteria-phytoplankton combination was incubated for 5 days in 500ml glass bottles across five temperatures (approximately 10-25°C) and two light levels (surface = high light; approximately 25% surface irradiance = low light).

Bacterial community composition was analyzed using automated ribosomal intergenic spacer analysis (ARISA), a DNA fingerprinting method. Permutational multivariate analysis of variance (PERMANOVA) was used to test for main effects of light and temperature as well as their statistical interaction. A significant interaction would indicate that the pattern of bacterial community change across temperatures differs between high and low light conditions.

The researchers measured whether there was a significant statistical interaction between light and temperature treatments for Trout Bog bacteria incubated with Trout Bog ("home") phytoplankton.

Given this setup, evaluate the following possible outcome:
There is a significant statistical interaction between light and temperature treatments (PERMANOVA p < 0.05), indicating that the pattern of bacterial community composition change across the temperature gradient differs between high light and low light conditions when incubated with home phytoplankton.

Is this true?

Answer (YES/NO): YES